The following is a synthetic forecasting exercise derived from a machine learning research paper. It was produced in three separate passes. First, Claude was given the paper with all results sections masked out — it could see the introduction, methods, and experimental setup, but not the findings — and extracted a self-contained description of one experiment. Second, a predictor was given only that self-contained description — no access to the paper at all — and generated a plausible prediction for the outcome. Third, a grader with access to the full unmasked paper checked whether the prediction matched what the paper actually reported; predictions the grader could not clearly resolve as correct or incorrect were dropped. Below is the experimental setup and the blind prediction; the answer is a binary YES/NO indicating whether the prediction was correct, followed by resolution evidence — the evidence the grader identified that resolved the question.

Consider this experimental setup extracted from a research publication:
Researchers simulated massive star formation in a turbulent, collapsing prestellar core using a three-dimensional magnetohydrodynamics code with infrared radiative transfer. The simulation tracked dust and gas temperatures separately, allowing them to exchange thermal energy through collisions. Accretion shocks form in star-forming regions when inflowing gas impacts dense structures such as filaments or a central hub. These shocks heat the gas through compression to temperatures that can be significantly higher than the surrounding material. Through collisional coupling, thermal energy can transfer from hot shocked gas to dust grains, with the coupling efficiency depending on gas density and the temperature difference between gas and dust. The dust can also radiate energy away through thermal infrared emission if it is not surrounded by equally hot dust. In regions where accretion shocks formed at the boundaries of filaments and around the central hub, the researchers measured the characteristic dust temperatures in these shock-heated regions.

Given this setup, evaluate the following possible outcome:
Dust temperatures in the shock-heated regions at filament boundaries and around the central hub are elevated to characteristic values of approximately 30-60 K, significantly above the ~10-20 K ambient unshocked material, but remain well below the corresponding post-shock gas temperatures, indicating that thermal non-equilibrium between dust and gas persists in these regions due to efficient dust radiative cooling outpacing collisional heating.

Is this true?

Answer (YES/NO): NO